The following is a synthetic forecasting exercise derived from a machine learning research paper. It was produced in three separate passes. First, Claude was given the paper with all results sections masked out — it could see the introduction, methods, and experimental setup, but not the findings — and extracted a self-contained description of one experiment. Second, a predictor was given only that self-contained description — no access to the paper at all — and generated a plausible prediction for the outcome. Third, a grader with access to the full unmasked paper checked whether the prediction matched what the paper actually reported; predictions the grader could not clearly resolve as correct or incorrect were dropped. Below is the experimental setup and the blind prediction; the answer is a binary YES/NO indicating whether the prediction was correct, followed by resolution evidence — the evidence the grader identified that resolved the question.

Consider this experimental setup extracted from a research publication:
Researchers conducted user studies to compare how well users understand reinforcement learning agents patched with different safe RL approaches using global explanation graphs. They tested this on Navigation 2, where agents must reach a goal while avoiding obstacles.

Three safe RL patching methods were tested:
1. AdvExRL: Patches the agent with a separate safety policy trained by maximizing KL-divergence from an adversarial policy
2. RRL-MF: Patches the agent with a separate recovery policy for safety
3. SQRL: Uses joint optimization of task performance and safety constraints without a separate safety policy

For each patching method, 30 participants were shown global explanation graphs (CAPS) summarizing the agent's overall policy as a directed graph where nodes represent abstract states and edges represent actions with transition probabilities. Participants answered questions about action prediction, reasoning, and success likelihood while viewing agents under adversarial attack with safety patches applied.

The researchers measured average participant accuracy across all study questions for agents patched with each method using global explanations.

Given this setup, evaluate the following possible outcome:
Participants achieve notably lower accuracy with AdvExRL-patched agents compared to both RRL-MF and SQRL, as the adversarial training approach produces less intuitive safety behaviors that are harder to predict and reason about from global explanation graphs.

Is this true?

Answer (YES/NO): NO